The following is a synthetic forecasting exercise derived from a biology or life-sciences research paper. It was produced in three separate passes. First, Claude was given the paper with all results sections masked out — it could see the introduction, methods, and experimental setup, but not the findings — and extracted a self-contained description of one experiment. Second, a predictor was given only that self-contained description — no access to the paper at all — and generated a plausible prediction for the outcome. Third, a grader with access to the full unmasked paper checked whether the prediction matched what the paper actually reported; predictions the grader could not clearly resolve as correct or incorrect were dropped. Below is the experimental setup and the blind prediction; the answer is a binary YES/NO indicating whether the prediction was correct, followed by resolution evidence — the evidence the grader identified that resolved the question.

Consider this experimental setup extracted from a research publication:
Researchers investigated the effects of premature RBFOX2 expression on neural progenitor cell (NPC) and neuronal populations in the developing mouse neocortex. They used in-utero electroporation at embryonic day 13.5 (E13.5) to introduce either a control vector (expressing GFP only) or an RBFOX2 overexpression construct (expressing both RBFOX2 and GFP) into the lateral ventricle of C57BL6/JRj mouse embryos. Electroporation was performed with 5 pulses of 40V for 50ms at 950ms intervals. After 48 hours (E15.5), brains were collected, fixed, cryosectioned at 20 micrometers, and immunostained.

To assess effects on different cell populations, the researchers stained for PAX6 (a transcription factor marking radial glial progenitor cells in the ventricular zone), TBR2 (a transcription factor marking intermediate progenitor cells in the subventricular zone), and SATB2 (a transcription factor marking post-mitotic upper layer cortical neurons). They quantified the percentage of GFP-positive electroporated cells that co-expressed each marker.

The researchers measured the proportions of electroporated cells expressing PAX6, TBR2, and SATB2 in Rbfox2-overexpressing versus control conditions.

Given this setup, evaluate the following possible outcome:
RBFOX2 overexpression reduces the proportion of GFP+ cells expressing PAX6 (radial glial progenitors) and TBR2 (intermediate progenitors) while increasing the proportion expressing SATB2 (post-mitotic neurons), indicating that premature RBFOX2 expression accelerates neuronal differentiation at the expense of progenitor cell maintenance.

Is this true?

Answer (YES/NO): NO